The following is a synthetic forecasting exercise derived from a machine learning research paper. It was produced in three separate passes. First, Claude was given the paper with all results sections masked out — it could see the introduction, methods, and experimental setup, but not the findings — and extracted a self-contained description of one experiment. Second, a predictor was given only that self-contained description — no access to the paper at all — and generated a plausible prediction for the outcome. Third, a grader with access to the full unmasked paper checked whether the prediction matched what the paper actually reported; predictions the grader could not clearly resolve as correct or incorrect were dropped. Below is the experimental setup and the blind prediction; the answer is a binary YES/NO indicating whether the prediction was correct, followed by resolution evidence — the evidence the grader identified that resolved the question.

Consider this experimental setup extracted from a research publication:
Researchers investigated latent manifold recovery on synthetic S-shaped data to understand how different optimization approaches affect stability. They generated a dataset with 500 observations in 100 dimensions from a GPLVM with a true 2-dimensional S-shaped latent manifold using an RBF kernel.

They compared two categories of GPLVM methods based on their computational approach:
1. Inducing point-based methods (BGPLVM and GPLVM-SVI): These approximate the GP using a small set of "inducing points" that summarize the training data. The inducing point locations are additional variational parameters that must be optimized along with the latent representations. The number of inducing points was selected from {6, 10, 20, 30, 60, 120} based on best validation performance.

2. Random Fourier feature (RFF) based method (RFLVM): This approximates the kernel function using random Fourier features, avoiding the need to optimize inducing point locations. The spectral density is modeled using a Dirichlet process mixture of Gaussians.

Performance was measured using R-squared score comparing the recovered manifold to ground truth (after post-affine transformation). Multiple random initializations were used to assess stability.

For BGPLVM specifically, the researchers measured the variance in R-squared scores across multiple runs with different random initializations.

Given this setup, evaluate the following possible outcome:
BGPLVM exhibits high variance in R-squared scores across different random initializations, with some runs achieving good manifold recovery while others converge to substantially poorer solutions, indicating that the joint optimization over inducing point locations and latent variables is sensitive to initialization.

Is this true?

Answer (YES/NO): YES